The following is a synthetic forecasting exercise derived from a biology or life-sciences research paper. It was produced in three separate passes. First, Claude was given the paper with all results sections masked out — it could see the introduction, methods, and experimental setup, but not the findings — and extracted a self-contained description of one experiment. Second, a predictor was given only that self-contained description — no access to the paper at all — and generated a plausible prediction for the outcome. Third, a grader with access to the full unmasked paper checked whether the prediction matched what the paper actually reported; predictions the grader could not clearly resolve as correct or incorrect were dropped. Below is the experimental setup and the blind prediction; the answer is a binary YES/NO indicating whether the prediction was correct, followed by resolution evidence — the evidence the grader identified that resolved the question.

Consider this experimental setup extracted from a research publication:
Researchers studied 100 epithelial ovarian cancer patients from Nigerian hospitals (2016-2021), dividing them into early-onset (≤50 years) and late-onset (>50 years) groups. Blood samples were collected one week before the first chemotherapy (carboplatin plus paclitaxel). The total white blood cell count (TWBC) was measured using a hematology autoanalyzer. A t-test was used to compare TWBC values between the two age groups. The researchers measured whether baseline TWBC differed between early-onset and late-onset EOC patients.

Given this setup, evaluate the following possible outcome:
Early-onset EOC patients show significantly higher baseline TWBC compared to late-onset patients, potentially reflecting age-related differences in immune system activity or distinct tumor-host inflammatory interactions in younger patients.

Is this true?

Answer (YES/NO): NO